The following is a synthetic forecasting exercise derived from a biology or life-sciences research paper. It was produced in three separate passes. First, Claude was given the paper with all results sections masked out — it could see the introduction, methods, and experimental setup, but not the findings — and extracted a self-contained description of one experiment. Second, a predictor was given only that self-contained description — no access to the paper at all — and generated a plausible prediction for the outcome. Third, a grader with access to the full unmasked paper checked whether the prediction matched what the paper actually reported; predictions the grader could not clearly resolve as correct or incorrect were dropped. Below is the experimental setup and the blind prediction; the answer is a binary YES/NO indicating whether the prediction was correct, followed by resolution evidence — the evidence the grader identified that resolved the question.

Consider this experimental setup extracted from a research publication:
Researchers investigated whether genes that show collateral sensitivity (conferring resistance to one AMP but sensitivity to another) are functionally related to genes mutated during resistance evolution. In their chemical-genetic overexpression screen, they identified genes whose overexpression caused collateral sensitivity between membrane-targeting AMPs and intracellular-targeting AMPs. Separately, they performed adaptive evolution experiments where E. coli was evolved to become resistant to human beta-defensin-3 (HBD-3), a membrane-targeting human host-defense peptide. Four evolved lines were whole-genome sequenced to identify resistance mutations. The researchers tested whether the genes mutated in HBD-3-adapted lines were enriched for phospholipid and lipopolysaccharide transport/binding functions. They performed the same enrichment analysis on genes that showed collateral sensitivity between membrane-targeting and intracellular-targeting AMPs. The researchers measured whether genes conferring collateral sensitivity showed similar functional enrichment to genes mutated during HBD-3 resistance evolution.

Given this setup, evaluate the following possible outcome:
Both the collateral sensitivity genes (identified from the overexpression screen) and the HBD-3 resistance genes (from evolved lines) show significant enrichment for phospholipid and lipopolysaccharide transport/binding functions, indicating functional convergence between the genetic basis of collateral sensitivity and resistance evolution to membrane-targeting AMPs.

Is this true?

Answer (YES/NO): YES